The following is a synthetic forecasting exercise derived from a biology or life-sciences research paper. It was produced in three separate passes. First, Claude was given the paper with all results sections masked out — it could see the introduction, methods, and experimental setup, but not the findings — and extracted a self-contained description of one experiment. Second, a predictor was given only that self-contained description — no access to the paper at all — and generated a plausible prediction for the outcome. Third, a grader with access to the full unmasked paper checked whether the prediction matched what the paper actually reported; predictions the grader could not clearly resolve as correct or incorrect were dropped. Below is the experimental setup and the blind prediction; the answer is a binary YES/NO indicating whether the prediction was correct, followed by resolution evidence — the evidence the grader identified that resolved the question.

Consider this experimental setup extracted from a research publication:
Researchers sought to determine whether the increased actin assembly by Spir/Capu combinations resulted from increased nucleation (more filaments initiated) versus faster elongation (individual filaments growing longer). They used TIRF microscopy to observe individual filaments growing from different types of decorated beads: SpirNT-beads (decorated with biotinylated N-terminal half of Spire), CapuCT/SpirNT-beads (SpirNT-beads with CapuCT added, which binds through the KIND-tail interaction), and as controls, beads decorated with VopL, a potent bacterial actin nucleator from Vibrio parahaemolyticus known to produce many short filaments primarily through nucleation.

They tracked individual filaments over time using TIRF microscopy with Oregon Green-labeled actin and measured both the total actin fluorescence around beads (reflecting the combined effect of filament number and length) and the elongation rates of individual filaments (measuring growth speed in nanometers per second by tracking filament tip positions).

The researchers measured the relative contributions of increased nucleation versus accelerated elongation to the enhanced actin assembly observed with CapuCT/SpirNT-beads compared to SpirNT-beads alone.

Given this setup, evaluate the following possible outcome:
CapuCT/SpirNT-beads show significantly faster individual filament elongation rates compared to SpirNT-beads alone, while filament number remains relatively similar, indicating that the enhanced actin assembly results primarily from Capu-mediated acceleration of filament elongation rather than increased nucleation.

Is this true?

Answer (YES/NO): NO